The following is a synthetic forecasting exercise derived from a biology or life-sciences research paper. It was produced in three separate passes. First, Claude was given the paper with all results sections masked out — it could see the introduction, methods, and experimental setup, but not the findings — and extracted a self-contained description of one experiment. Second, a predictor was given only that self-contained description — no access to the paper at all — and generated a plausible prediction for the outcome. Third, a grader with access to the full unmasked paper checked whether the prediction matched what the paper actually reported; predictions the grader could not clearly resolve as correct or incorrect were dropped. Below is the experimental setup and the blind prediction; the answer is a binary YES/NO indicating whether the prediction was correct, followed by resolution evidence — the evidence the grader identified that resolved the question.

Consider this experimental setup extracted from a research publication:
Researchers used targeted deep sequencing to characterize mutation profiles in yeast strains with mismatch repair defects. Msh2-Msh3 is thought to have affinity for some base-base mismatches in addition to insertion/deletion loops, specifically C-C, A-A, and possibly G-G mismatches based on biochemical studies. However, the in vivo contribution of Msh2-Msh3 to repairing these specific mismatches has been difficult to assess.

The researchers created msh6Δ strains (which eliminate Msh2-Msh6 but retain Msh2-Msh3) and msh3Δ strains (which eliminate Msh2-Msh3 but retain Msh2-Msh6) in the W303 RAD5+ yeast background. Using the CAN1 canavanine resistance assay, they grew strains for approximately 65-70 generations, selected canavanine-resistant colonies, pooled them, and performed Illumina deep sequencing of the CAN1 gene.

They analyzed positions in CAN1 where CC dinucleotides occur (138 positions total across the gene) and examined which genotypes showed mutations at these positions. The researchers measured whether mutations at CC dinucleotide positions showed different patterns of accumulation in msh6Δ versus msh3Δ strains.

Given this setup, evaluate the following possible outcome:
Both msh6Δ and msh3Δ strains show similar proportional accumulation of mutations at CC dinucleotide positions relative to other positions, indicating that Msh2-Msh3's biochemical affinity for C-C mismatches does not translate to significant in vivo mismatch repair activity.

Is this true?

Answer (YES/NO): NO